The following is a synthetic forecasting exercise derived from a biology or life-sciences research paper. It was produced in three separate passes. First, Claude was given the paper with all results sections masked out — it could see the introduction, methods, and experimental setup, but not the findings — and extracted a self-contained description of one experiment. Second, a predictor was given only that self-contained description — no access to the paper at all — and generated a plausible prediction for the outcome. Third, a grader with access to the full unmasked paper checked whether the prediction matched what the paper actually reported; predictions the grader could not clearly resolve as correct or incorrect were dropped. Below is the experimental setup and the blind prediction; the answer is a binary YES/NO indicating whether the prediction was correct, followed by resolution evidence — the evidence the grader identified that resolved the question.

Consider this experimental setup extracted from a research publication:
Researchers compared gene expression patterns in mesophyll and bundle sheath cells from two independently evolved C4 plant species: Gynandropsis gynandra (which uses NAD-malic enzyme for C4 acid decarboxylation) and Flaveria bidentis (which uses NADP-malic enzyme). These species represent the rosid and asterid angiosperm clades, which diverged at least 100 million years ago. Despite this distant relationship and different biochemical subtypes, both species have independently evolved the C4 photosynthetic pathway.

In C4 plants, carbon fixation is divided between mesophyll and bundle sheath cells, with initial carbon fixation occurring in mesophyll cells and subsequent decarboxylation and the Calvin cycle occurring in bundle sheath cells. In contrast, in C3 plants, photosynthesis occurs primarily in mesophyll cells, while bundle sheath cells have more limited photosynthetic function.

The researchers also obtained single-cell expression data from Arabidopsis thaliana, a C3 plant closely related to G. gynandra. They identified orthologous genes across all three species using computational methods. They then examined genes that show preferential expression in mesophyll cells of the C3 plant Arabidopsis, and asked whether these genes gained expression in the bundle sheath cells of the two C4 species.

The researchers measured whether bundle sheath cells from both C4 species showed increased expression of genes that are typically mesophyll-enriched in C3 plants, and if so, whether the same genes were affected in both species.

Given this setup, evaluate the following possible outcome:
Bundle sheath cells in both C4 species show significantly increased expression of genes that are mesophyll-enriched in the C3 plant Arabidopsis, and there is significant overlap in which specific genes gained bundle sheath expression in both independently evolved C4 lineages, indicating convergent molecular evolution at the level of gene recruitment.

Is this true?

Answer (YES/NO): YES